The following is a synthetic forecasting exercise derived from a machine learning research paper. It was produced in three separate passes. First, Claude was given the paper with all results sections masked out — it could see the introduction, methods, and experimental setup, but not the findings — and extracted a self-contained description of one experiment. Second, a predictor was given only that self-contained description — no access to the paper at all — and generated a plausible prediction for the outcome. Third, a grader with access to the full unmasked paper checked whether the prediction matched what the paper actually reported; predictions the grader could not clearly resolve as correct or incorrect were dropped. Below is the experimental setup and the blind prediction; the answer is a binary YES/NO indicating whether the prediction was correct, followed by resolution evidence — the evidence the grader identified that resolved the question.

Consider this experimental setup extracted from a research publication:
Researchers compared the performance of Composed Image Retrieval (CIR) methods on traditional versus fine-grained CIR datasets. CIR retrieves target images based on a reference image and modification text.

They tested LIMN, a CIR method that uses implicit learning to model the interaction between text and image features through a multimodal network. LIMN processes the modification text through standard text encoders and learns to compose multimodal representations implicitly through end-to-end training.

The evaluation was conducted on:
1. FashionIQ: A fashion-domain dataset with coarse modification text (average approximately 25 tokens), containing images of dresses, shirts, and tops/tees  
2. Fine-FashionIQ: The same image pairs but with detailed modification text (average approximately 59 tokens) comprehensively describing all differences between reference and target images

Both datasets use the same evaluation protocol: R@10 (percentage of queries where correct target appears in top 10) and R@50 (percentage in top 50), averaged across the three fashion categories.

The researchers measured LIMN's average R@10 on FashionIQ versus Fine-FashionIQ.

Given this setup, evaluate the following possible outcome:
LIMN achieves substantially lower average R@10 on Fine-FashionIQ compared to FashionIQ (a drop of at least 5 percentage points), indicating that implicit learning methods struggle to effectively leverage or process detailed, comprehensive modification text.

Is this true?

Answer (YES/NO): YES